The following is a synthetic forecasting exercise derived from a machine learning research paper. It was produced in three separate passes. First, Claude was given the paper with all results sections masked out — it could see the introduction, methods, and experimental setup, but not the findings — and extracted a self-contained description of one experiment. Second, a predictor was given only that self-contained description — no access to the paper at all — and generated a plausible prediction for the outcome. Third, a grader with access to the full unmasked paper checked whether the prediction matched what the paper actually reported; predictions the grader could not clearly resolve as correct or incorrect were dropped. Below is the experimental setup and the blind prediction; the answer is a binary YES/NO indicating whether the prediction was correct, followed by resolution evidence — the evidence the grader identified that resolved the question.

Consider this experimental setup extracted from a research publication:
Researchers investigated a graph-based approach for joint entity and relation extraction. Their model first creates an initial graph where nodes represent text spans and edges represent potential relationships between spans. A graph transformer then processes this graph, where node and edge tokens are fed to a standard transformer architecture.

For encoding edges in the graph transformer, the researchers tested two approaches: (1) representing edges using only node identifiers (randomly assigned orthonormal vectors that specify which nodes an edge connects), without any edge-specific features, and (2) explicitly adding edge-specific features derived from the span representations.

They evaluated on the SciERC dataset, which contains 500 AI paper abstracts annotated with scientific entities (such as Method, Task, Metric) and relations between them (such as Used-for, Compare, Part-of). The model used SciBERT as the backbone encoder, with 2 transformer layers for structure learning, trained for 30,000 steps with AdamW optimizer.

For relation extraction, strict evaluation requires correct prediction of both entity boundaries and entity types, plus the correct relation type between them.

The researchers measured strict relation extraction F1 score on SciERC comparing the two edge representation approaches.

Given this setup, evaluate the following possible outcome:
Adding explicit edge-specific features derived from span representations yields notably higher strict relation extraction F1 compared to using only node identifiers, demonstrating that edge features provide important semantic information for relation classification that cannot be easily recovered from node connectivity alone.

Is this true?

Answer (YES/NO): NO